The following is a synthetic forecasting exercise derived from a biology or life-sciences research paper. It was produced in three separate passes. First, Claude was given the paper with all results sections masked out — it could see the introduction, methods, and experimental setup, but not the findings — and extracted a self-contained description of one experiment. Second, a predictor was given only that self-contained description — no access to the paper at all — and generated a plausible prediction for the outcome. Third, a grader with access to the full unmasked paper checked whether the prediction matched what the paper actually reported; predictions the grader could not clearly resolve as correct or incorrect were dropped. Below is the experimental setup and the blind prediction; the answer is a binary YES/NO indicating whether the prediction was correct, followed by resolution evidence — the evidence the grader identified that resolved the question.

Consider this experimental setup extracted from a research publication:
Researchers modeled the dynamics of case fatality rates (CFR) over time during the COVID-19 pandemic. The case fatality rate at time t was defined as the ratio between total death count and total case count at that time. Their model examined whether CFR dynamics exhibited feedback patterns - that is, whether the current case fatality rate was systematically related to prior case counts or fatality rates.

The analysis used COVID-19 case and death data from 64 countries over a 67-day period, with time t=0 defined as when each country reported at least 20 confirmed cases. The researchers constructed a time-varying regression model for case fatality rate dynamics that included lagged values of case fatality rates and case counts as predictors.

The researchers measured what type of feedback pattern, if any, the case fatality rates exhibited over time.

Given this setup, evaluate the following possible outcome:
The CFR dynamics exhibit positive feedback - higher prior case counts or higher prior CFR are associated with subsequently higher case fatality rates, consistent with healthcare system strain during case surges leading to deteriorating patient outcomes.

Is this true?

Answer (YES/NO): YES